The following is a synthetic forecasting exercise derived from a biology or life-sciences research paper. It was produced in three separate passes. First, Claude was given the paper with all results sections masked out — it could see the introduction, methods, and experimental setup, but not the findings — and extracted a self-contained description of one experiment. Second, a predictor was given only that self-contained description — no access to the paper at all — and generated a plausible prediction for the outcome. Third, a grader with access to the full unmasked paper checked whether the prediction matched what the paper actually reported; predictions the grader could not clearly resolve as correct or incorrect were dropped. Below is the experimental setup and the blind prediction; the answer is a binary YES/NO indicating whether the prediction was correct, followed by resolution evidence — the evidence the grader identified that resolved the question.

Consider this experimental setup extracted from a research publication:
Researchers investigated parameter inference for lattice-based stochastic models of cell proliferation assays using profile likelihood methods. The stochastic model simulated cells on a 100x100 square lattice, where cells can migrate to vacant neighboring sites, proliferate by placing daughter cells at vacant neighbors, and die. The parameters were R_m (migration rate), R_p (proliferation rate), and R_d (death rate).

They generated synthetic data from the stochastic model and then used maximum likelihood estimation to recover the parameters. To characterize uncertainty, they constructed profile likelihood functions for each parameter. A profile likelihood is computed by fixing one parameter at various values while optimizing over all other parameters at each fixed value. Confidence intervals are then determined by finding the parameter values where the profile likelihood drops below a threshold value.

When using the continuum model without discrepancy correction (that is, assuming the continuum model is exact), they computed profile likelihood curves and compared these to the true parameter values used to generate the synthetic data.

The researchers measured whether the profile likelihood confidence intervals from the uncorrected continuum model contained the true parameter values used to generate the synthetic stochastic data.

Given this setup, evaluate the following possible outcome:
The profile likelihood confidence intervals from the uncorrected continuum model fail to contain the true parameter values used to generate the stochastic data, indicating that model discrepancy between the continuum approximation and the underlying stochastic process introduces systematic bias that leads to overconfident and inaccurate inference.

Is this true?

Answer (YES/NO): YES